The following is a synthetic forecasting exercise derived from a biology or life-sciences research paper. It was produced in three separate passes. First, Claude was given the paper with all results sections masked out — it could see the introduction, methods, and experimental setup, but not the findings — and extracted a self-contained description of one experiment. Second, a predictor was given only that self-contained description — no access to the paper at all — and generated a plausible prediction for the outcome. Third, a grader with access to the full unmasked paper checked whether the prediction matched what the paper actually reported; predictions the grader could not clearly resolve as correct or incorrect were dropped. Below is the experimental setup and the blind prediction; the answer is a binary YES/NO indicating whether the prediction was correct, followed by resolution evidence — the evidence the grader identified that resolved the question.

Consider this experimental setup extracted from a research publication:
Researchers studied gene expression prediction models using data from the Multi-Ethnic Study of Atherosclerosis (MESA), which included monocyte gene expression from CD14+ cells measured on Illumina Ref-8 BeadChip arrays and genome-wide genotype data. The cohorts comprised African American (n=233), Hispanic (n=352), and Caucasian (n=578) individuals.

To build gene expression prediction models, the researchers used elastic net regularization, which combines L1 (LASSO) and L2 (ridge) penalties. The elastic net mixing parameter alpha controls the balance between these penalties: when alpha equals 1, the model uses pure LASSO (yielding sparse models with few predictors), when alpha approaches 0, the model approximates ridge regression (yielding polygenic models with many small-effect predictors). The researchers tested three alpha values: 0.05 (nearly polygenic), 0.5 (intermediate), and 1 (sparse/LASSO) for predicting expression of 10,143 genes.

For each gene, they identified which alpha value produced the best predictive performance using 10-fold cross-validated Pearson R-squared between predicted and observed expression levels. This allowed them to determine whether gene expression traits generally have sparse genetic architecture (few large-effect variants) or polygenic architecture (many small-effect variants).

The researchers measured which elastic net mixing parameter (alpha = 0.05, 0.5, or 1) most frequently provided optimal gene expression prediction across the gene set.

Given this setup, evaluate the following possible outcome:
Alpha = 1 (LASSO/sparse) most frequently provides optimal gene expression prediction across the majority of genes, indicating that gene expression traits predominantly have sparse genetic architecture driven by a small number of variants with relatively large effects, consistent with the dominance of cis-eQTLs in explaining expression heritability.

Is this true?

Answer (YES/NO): NO